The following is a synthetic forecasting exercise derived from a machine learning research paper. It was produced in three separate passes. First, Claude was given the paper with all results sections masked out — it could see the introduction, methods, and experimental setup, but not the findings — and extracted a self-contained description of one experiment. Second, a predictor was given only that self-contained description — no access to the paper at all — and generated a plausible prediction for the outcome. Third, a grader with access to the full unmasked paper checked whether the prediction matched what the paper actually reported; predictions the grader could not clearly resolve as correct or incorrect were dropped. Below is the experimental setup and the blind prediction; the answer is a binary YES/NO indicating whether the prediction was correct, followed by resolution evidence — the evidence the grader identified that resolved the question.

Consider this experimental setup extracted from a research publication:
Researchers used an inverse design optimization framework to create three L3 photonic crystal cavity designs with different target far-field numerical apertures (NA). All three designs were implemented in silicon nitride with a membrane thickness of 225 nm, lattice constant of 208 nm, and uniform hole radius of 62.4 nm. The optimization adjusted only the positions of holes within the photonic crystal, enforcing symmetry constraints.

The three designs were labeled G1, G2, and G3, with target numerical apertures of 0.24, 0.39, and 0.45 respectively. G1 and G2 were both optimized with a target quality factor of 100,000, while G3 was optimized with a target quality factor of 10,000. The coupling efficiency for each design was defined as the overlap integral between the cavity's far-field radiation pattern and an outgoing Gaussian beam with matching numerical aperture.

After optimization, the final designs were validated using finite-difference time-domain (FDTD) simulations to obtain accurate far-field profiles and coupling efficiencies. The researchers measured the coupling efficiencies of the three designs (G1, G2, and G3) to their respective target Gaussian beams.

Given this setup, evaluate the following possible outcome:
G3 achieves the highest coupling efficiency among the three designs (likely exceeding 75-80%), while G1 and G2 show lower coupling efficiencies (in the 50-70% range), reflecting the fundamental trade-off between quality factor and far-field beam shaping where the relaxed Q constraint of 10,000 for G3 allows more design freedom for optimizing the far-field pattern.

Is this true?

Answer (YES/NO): NO